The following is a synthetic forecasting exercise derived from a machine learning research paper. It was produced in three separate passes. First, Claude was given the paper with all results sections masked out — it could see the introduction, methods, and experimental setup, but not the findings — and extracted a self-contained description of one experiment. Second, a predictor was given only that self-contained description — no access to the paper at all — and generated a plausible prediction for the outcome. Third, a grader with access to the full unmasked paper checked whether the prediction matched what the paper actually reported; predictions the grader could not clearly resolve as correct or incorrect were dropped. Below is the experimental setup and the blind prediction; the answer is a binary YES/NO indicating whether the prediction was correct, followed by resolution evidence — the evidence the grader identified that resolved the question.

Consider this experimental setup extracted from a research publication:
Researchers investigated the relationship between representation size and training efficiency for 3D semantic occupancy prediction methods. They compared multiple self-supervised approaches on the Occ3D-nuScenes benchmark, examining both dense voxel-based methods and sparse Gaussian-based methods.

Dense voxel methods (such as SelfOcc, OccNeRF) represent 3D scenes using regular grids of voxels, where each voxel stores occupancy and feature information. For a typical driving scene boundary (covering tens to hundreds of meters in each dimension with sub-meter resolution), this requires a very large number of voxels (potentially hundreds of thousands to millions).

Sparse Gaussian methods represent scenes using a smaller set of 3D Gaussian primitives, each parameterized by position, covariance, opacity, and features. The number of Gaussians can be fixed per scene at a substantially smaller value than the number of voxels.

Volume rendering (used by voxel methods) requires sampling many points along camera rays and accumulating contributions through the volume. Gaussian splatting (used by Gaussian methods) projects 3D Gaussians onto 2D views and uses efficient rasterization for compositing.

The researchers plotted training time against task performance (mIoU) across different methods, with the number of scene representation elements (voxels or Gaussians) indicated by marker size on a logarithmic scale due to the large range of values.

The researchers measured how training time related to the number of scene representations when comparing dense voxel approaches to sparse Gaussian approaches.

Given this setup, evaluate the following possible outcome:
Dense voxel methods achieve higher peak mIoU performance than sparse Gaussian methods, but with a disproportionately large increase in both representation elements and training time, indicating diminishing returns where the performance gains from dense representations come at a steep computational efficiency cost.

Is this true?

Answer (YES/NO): NO